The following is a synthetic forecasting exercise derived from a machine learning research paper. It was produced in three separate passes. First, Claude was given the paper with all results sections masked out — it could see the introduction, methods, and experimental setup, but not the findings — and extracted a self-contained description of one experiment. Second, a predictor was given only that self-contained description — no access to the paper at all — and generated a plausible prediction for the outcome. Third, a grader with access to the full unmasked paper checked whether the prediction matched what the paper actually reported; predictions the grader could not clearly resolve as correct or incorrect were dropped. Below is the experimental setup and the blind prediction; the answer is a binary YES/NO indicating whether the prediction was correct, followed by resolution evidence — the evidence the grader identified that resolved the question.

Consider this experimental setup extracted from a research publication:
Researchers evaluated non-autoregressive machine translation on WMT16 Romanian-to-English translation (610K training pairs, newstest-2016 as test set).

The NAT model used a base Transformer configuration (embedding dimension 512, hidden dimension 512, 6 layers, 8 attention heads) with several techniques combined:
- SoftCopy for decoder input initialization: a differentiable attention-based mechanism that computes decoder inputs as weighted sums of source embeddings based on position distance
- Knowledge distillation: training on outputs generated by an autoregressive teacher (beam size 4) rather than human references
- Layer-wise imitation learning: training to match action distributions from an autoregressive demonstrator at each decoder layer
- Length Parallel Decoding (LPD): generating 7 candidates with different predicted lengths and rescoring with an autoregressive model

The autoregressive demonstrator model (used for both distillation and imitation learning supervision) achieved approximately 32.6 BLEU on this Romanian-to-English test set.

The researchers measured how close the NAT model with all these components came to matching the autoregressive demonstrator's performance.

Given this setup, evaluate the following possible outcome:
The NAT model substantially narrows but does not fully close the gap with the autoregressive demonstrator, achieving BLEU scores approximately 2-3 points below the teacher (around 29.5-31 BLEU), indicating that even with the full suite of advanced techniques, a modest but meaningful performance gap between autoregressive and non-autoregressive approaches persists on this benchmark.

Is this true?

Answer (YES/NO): NO